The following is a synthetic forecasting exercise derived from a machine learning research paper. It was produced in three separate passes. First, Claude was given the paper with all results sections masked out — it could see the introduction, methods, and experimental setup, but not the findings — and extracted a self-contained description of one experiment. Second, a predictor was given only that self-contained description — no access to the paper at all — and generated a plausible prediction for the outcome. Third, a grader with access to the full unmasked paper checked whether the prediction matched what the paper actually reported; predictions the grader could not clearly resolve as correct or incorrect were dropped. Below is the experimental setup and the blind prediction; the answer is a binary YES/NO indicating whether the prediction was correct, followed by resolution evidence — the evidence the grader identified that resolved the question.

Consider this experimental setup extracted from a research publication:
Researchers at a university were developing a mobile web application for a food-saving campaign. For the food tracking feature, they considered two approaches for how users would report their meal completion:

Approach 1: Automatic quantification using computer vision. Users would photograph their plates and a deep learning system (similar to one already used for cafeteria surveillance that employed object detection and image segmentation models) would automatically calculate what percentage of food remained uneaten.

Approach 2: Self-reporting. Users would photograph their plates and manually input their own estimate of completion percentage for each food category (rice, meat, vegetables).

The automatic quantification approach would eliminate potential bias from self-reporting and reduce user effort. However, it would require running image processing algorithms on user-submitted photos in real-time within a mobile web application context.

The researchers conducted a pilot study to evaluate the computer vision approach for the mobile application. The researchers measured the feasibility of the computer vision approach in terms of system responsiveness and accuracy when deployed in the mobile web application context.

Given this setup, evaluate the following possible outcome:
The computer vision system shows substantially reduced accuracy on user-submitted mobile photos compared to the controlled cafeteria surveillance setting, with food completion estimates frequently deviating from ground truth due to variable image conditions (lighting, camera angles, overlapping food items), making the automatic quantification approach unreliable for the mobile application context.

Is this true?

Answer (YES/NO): NO